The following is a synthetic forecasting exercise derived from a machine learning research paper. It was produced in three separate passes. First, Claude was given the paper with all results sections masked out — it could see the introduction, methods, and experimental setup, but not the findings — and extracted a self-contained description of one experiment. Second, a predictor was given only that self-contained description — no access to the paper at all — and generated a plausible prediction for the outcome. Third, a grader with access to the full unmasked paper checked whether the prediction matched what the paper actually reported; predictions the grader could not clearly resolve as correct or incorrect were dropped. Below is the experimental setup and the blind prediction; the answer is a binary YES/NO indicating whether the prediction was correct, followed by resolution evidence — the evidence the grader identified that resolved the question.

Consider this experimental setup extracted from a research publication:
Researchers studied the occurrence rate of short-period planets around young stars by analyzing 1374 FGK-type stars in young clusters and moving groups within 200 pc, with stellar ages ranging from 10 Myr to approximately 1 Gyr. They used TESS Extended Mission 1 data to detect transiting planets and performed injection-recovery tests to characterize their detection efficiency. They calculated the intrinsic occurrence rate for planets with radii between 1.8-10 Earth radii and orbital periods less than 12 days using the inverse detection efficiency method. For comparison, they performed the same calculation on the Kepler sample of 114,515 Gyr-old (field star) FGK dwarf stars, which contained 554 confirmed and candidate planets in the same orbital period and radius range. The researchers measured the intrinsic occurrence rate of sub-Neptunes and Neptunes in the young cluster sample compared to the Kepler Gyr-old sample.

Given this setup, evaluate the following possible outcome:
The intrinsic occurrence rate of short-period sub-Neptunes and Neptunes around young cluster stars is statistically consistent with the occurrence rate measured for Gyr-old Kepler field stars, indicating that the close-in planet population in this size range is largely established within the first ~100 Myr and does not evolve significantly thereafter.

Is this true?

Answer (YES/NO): NO